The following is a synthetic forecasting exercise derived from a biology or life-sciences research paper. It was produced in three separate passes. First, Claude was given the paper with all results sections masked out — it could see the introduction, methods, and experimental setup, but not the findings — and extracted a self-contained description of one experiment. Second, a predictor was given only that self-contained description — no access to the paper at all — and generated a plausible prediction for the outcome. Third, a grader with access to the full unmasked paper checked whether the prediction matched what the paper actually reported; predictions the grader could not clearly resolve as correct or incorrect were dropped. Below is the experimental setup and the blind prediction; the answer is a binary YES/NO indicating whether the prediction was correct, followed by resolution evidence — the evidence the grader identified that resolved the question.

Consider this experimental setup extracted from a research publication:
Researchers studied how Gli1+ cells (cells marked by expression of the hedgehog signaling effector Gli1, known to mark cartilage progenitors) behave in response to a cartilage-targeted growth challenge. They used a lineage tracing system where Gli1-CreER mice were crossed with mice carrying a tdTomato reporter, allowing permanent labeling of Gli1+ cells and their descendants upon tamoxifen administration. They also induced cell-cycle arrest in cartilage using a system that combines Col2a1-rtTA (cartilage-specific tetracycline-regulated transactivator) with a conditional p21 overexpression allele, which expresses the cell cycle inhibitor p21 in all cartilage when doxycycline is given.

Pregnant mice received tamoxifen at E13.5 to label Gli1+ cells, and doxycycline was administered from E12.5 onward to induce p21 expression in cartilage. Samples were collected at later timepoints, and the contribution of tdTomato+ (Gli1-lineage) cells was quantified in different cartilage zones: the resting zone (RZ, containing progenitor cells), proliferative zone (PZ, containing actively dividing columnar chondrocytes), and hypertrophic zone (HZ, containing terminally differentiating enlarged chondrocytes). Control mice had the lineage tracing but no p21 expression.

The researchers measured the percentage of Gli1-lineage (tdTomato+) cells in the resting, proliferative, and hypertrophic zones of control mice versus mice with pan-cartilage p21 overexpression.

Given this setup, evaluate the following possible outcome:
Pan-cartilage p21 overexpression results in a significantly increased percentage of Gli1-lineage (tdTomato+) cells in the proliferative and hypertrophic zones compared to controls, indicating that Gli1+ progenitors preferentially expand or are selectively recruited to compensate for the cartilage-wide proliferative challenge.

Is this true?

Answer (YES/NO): NO